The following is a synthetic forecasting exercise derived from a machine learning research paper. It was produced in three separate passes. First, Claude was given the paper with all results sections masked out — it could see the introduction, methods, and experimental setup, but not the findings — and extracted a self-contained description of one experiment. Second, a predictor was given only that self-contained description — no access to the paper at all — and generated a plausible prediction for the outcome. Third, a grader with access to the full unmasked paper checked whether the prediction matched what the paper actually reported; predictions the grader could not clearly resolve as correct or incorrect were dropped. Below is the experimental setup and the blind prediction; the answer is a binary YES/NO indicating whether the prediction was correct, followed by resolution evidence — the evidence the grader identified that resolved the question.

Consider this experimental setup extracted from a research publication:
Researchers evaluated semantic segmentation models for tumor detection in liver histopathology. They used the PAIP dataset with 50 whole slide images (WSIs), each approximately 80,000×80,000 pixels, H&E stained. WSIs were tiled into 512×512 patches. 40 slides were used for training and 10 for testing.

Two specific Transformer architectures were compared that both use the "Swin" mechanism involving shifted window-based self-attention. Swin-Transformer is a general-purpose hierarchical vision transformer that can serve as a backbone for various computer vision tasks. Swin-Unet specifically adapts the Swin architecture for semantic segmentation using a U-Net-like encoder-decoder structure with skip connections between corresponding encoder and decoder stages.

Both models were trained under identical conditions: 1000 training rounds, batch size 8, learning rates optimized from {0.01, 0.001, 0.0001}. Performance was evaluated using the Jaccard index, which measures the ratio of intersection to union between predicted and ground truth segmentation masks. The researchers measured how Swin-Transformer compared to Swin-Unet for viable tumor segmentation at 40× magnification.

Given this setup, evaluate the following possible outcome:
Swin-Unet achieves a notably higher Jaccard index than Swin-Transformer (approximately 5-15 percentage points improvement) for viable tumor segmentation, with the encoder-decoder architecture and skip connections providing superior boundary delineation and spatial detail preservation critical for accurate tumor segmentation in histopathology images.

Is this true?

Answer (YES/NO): NO